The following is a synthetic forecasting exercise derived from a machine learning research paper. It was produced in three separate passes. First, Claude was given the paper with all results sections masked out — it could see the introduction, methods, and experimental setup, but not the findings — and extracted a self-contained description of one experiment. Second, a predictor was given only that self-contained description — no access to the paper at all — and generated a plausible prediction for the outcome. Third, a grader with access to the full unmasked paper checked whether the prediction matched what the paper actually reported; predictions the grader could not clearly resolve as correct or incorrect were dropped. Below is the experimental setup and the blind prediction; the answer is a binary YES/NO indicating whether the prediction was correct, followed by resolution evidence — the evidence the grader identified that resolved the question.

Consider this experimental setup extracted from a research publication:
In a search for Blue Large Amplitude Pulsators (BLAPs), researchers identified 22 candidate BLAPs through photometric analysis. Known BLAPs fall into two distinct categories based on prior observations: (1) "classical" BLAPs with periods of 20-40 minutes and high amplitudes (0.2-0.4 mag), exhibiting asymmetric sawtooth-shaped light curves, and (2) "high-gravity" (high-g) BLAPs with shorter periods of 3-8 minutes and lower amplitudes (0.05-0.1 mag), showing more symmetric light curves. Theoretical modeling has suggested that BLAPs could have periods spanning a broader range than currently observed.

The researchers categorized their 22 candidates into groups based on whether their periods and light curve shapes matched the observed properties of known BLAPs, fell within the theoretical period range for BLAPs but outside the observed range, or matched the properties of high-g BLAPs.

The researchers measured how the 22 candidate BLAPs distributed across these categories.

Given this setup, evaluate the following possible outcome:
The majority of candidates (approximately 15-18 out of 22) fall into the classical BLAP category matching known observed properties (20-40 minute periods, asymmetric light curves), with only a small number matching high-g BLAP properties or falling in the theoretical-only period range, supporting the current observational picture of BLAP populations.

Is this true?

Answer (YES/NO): NO